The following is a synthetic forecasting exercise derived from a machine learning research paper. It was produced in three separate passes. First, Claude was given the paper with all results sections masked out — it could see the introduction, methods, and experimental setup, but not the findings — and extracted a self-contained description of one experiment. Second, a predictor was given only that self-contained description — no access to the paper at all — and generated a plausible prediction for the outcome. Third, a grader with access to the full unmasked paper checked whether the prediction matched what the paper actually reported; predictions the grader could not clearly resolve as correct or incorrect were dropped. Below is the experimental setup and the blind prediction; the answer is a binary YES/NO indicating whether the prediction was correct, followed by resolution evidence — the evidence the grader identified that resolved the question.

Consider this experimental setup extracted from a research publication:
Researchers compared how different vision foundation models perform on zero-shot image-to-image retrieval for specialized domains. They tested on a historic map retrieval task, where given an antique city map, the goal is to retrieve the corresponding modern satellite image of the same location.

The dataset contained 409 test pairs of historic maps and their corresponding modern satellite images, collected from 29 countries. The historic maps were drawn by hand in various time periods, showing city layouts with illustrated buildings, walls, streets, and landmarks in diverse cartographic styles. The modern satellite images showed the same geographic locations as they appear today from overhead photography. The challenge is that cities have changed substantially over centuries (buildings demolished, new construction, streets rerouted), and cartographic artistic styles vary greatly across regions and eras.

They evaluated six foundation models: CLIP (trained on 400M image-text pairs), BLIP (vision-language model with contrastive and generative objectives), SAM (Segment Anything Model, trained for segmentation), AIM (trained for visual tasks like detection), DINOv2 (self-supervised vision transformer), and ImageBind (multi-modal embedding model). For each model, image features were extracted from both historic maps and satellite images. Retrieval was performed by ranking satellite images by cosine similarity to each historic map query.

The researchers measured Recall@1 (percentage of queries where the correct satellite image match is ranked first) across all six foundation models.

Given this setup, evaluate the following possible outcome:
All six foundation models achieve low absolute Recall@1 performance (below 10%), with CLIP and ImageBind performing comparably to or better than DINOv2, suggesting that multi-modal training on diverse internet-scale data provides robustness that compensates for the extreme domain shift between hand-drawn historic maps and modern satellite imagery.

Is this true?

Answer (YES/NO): NO